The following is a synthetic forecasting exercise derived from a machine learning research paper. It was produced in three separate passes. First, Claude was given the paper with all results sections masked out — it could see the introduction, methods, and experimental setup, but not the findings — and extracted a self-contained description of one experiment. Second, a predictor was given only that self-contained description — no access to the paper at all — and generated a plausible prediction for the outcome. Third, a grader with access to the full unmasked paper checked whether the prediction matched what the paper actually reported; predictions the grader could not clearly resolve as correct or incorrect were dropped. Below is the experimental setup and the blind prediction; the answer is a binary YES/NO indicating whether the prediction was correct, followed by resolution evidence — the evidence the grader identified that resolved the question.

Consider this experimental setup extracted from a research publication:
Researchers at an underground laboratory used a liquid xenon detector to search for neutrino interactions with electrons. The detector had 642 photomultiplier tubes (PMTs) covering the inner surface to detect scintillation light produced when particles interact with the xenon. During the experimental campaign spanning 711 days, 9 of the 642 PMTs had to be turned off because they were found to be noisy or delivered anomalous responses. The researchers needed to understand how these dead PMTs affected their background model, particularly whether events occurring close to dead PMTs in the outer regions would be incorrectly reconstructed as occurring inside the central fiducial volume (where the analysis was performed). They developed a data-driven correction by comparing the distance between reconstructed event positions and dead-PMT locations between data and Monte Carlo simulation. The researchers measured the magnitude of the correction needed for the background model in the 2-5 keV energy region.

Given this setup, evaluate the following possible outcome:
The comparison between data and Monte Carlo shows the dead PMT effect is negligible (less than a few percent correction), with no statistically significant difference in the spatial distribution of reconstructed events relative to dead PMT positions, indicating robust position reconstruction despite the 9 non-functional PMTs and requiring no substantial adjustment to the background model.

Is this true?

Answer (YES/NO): NO